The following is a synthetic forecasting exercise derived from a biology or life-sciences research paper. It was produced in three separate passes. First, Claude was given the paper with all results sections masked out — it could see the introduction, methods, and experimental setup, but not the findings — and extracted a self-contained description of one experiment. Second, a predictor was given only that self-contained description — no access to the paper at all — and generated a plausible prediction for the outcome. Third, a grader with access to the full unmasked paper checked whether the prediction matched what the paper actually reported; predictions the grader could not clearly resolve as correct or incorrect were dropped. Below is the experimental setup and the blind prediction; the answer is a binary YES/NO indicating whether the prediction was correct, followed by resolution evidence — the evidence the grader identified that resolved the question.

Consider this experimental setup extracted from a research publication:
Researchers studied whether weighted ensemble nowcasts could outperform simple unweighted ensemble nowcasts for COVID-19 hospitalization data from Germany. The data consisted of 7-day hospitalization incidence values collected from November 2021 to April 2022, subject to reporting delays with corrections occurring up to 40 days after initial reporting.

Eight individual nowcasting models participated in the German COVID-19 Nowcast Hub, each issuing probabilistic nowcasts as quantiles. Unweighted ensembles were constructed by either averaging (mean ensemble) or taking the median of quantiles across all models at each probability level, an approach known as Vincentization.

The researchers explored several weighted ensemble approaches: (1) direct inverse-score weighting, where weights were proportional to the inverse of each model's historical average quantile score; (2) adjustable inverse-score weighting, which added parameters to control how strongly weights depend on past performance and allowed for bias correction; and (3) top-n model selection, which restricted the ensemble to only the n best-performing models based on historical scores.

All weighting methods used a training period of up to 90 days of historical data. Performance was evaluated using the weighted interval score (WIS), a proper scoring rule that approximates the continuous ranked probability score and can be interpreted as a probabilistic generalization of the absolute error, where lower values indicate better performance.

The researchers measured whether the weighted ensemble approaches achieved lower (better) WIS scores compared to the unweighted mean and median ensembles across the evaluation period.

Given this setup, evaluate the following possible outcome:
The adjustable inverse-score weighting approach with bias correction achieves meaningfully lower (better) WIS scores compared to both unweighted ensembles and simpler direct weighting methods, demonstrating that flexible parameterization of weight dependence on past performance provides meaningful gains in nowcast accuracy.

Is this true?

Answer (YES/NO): NO